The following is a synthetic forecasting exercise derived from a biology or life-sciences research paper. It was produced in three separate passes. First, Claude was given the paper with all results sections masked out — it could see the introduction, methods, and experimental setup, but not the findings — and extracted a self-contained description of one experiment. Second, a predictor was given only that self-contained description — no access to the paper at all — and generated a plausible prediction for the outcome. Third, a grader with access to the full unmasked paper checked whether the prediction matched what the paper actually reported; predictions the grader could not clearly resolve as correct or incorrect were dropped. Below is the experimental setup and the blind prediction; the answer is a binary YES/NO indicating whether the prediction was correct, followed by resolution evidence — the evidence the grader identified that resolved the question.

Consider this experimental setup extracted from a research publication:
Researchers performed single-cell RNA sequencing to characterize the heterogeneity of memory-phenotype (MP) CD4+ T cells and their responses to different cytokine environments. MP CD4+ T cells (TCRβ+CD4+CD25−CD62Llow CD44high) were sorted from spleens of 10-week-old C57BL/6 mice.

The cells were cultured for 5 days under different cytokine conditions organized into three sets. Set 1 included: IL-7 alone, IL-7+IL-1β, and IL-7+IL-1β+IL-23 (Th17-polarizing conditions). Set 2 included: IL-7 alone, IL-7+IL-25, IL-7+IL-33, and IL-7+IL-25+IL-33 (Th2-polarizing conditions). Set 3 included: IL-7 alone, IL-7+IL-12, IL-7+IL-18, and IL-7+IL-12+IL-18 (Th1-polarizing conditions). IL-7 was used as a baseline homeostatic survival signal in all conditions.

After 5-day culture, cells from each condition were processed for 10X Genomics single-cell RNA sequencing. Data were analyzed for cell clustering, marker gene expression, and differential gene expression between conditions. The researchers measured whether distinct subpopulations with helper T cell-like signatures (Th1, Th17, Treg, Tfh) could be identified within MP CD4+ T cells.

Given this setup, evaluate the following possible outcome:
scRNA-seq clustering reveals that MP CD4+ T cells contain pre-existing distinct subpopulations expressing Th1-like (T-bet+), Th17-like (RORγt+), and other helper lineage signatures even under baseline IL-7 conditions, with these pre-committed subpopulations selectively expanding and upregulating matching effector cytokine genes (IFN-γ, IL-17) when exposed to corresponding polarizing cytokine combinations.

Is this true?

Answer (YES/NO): YES